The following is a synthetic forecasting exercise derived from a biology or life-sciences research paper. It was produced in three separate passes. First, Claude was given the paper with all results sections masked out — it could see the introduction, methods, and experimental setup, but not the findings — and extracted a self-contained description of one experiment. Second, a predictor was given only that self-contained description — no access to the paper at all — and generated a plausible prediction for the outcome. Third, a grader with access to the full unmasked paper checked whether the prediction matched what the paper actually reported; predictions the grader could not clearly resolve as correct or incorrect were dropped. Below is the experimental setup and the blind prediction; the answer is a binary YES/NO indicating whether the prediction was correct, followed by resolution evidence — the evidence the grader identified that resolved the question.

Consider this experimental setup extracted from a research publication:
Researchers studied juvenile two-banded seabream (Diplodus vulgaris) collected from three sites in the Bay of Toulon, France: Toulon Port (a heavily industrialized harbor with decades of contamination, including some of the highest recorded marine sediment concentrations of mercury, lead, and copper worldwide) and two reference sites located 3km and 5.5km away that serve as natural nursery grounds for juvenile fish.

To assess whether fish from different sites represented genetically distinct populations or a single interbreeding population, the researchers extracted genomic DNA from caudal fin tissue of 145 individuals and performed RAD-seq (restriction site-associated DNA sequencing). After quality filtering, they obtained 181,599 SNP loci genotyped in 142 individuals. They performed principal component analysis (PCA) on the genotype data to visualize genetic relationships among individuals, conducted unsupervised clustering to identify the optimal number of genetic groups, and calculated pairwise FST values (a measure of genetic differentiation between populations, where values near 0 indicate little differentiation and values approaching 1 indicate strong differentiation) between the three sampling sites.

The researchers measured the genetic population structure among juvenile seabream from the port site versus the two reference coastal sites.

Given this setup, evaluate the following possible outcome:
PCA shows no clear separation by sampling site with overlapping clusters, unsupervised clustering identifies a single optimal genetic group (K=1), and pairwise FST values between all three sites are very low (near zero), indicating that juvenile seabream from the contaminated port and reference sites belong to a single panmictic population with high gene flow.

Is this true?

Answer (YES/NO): YES